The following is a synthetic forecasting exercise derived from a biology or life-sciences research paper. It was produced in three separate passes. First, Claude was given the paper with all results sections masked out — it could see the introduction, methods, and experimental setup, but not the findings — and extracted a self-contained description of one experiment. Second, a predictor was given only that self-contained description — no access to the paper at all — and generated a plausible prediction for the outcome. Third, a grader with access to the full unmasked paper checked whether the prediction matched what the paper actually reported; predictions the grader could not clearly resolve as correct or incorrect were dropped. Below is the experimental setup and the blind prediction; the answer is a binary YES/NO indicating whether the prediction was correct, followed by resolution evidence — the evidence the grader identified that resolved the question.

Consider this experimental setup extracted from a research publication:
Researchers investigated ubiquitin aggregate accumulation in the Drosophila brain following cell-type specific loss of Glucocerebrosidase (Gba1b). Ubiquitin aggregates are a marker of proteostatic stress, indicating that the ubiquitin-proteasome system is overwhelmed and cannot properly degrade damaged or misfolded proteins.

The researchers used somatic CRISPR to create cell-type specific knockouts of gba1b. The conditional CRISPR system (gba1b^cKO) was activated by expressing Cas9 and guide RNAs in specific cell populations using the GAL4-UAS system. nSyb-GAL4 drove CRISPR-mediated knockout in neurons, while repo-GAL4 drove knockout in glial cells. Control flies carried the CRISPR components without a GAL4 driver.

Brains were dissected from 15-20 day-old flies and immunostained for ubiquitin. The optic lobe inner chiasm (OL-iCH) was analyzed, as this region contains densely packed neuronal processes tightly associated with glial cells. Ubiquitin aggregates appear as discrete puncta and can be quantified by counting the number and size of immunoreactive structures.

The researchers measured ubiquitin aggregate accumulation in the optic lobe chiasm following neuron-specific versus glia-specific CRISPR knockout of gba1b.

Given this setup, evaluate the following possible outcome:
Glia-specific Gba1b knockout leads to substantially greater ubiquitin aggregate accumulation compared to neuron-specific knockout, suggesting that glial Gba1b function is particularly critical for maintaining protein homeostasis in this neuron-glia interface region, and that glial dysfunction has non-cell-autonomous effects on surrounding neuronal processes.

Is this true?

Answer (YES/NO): NO